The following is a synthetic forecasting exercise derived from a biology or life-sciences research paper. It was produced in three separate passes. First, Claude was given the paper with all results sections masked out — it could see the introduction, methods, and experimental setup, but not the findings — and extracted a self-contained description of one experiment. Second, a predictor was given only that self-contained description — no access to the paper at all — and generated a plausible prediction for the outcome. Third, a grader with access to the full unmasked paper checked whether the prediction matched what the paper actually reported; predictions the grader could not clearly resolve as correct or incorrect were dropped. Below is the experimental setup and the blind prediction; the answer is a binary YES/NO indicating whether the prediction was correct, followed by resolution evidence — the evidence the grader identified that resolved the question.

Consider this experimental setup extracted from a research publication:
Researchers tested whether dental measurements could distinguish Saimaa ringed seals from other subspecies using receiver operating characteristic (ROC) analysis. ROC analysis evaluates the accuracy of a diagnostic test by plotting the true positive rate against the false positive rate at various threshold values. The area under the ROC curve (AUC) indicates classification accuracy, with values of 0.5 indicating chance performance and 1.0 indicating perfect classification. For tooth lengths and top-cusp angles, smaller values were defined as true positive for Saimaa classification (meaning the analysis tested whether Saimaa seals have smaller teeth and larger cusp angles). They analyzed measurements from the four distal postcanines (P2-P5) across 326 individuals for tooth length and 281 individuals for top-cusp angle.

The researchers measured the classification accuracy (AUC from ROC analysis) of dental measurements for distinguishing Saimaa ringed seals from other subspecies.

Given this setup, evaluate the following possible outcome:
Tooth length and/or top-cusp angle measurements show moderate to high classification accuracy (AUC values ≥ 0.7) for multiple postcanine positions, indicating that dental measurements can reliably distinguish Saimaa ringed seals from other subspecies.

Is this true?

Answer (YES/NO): NO